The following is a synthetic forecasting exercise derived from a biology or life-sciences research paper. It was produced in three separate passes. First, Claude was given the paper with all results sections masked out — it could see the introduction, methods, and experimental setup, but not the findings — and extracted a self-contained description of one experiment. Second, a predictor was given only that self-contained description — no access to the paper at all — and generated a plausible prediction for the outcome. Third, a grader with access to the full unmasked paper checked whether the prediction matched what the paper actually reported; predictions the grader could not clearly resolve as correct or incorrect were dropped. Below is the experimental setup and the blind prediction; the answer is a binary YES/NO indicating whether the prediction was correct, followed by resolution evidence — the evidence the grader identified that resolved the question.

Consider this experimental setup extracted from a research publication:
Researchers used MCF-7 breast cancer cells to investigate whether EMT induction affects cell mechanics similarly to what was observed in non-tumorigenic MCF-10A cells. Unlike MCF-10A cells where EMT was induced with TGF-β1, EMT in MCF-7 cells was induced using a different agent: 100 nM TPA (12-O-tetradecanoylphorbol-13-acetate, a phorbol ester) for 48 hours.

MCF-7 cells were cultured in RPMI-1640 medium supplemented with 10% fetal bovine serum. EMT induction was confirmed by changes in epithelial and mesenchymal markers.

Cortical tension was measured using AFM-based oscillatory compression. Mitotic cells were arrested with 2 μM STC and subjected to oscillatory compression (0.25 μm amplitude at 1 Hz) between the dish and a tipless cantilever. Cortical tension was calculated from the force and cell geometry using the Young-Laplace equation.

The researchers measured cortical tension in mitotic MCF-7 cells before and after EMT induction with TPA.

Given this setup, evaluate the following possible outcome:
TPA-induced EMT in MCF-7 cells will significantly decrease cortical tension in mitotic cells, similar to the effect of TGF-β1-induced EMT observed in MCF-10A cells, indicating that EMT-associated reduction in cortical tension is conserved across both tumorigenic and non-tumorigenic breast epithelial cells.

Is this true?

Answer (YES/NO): NO